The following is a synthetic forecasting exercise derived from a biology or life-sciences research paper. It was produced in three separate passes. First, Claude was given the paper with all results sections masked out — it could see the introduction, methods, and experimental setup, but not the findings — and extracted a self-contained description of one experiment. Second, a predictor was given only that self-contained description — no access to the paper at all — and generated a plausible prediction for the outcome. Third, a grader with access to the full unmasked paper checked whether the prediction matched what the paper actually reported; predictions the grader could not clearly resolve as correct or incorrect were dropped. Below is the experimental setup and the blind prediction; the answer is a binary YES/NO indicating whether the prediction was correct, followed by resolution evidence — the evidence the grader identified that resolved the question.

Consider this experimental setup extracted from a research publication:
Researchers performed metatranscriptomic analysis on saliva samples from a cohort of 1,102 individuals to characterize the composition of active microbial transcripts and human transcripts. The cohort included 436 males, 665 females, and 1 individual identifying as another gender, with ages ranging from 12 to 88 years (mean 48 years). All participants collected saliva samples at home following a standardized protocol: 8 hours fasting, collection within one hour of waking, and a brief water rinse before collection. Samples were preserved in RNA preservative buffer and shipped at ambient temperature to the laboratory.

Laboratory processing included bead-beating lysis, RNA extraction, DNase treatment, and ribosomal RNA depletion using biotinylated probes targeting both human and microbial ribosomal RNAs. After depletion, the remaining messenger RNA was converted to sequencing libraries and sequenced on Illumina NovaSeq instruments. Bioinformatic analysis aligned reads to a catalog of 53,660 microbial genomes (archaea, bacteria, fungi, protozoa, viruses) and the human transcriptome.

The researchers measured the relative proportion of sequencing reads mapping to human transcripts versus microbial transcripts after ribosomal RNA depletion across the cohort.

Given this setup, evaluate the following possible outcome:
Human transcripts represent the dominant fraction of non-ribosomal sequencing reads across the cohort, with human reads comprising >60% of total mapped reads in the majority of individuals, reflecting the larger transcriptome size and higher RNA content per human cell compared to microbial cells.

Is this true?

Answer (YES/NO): NO